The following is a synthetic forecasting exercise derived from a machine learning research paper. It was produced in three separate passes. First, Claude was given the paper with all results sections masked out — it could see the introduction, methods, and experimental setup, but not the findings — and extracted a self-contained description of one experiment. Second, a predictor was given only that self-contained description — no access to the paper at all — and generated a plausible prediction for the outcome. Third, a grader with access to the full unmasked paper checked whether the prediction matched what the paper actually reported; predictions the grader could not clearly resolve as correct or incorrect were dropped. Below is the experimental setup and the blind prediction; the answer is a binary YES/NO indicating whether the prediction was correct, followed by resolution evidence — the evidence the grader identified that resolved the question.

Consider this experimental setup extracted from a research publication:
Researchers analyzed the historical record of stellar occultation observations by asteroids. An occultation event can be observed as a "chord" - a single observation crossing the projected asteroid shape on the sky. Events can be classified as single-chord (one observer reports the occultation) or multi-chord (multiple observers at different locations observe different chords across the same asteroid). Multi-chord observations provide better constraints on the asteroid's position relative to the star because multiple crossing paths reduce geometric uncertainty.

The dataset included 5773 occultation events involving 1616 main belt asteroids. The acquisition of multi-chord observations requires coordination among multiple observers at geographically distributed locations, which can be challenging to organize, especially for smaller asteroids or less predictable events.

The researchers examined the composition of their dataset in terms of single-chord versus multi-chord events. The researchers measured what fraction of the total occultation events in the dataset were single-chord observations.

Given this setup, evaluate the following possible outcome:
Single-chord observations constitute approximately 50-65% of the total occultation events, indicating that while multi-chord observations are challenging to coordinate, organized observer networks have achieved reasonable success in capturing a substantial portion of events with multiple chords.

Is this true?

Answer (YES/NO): YES